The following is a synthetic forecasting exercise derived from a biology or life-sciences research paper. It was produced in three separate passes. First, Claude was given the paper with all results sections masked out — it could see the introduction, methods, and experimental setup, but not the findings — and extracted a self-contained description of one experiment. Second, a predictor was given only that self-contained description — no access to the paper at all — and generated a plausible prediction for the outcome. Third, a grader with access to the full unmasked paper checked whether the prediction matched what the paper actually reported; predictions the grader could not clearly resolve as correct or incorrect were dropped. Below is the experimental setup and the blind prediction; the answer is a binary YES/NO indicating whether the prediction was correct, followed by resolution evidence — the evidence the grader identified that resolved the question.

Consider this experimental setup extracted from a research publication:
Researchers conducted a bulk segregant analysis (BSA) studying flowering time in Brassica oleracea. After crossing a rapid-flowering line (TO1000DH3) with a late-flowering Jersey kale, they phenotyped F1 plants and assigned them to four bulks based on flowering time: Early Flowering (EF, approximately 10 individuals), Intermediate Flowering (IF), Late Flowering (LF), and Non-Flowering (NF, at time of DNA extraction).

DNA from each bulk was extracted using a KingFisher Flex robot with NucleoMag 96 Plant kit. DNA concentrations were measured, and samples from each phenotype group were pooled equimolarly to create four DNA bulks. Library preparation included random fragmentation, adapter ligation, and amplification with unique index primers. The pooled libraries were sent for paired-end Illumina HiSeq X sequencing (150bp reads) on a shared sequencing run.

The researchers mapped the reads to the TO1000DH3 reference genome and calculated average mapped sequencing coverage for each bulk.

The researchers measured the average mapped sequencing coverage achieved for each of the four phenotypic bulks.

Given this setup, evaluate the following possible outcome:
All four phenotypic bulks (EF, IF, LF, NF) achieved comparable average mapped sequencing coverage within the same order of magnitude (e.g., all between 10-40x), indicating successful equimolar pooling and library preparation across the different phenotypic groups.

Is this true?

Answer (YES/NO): NO